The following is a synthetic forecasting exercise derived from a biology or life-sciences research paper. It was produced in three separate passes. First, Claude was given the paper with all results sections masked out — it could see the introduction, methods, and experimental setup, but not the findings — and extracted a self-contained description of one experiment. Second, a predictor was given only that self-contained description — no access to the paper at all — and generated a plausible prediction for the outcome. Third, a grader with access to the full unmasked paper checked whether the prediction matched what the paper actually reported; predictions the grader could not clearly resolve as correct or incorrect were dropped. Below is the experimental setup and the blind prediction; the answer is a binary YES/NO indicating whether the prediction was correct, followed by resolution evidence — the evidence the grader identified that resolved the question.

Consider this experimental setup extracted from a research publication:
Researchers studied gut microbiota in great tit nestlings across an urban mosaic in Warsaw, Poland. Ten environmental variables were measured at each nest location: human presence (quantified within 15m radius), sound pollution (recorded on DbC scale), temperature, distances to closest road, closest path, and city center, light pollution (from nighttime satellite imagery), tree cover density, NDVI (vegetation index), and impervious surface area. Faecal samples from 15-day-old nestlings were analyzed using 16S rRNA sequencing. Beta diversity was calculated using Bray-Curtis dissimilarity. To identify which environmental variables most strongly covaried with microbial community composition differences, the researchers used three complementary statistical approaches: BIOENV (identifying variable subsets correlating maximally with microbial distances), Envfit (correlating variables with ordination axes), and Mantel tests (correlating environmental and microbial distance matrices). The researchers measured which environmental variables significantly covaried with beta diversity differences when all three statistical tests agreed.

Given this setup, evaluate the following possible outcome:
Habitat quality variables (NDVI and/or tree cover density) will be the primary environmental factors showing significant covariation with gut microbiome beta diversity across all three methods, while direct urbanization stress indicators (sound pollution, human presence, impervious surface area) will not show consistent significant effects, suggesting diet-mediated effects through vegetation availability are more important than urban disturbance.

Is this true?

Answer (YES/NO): NO